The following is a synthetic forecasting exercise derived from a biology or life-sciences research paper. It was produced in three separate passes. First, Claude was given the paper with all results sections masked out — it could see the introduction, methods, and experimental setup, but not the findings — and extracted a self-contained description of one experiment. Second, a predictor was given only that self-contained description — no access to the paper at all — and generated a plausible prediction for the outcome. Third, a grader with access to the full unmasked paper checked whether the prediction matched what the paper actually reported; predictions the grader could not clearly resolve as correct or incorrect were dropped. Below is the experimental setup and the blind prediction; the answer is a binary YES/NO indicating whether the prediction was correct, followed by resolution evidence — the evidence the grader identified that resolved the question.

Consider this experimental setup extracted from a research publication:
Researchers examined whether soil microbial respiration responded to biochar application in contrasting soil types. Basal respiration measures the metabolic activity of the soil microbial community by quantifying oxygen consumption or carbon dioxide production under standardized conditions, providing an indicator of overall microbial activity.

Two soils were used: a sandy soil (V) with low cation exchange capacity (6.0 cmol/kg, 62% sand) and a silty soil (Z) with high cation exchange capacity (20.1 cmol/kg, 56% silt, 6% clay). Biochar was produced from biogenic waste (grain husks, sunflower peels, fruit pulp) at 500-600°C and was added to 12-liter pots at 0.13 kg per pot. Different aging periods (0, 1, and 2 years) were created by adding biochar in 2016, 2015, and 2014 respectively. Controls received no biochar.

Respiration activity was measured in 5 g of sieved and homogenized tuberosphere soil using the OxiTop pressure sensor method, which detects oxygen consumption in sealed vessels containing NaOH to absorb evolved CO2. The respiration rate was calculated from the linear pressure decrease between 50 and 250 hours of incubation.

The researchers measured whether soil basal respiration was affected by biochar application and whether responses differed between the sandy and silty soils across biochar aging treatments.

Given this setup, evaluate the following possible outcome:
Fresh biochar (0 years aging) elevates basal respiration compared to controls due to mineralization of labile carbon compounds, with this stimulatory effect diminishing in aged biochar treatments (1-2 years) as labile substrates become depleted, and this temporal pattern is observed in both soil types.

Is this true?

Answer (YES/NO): NO